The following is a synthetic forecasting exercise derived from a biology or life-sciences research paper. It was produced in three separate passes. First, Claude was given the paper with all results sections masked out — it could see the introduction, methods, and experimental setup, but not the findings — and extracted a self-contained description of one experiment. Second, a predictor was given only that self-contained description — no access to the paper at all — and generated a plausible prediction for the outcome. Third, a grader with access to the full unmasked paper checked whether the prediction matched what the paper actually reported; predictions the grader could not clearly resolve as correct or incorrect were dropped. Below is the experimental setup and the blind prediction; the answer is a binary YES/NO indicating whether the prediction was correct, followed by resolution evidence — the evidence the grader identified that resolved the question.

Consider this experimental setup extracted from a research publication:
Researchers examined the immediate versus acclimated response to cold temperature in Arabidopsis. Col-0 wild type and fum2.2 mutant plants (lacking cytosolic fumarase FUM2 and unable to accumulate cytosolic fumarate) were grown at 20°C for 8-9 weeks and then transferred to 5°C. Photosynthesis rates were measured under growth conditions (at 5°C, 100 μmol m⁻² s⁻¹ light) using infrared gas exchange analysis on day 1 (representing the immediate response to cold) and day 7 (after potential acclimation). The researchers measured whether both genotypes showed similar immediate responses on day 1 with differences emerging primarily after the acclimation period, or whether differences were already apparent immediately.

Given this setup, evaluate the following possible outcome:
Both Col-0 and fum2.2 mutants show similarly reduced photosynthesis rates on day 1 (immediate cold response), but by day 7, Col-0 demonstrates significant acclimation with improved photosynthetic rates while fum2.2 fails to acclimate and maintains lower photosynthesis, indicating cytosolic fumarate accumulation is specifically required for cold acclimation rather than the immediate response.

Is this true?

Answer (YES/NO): YES